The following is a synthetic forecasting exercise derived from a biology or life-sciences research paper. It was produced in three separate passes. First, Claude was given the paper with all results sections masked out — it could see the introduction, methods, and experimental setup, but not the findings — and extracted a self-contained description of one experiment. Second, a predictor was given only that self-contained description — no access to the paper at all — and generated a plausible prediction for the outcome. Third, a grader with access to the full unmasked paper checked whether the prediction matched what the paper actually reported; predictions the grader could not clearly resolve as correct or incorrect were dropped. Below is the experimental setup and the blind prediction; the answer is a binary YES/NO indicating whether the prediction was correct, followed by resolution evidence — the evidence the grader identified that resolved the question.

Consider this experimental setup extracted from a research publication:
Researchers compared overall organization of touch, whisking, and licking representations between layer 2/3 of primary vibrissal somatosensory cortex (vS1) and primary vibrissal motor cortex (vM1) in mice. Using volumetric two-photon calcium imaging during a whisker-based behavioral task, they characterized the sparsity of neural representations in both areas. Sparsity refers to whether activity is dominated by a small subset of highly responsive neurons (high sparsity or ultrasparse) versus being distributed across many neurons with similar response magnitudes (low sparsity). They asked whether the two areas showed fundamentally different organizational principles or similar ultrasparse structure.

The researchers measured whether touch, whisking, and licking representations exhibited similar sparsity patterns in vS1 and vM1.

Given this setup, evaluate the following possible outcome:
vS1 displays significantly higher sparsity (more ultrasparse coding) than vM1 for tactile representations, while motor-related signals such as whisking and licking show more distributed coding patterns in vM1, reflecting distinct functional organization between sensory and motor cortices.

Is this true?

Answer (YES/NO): NO